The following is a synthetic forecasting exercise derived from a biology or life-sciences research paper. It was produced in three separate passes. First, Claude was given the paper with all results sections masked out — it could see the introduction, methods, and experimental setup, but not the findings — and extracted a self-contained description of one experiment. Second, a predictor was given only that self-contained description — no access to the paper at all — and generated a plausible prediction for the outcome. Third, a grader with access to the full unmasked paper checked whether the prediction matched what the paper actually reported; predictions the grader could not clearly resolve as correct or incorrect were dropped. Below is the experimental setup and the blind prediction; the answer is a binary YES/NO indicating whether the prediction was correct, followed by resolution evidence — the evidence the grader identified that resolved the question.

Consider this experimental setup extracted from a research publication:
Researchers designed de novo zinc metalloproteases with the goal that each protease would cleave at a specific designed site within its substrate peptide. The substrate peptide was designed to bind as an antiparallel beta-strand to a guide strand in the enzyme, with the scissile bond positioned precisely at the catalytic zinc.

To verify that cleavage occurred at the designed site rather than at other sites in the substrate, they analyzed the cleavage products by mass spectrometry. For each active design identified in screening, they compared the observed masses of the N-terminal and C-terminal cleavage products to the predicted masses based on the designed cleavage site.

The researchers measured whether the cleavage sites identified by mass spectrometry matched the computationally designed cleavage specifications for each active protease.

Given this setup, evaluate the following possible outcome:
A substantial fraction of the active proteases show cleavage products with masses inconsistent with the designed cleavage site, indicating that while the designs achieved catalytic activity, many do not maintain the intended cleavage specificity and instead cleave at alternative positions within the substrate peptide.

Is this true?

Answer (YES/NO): NO